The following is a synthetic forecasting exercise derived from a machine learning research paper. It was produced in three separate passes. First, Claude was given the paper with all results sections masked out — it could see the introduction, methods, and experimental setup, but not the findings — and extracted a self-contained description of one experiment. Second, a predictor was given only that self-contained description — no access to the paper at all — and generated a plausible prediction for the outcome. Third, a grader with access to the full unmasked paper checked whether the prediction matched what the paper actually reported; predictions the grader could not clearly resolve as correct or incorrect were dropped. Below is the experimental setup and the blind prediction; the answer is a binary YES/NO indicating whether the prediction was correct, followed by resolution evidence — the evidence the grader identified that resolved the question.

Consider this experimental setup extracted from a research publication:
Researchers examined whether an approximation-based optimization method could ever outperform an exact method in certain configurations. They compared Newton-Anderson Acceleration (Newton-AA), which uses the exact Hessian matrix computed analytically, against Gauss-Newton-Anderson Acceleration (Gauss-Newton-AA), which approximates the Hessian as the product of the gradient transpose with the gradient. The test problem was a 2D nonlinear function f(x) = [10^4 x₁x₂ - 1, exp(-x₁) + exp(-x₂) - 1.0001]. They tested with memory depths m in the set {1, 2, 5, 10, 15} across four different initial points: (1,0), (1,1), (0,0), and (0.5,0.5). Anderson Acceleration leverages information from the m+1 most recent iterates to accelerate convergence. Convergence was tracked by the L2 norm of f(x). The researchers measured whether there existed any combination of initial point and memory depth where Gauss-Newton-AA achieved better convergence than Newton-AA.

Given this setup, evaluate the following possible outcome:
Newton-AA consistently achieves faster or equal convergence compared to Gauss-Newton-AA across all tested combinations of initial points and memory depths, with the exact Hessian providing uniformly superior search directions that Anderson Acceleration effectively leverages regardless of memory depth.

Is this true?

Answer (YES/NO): NO